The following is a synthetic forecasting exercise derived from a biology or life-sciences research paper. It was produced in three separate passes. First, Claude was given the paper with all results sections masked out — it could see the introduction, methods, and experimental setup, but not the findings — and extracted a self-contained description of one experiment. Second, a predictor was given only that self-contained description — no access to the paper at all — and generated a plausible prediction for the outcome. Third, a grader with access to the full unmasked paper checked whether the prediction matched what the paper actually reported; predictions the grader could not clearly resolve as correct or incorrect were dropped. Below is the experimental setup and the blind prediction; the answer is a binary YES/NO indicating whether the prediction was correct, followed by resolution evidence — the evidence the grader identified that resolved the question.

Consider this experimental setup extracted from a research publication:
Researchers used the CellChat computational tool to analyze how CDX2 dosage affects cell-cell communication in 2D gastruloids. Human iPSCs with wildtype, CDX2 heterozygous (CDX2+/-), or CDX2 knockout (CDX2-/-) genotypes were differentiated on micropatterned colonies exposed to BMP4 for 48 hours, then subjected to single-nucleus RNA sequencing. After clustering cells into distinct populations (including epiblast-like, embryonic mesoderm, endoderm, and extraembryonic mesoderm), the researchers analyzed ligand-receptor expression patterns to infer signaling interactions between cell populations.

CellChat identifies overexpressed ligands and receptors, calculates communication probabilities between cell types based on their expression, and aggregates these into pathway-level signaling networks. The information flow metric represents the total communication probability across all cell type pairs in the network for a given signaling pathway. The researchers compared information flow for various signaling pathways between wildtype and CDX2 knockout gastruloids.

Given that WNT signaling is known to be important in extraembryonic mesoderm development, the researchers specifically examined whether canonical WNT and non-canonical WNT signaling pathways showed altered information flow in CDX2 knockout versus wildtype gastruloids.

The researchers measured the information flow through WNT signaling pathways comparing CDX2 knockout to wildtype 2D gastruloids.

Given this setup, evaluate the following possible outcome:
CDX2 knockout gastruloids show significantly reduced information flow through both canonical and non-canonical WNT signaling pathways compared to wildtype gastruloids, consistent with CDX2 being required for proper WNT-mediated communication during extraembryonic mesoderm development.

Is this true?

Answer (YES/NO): NO